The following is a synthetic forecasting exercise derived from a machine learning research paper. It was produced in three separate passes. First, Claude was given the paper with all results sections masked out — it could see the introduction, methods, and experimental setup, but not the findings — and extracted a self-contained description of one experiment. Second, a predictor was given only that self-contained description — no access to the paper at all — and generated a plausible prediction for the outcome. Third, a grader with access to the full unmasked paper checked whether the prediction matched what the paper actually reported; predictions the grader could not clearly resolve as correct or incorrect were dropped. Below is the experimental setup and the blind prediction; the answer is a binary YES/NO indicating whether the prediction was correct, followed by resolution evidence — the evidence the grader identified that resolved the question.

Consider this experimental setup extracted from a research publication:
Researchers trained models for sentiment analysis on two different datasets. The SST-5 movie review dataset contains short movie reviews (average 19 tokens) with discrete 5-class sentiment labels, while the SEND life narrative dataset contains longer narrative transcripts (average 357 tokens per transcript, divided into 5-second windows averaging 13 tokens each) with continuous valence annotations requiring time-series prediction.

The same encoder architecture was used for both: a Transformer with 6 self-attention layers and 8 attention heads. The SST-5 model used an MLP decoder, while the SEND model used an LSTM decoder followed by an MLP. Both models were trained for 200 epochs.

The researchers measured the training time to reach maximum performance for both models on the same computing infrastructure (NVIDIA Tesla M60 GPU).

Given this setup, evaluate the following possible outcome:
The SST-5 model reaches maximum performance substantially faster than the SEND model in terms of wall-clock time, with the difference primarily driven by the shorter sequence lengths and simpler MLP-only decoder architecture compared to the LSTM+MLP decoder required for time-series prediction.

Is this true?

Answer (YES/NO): NO